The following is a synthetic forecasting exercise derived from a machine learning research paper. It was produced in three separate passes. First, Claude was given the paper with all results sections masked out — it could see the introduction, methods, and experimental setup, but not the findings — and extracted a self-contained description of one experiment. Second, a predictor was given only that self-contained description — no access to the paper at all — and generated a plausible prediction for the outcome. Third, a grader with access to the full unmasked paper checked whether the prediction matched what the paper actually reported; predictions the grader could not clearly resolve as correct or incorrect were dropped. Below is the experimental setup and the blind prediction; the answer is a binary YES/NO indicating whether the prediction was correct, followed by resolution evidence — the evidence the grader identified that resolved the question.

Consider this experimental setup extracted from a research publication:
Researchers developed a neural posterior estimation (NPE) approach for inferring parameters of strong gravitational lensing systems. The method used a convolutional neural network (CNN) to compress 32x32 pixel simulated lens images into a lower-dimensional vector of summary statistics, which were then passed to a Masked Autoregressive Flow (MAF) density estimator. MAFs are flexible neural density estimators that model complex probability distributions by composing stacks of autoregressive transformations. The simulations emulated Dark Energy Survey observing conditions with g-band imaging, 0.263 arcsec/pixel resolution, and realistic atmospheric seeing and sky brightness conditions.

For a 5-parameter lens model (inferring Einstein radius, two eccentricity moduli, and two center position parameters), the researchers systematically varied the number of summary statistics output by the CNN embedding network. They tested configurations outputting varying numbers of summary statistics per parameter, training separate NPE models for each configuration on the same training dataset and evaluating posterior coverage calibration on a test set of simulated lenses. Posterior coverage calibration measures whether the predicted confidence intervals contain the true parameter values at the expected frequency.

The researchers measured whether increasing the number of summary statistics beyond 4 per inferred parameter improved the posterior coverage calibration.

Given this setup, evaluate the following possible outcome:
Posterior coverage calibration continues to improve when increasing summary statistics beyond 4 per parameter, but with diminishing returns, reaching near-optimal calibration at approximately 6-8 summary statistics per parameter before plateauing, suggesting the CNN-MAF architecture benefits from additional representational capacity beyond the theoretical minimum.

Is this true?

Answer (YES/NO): NO